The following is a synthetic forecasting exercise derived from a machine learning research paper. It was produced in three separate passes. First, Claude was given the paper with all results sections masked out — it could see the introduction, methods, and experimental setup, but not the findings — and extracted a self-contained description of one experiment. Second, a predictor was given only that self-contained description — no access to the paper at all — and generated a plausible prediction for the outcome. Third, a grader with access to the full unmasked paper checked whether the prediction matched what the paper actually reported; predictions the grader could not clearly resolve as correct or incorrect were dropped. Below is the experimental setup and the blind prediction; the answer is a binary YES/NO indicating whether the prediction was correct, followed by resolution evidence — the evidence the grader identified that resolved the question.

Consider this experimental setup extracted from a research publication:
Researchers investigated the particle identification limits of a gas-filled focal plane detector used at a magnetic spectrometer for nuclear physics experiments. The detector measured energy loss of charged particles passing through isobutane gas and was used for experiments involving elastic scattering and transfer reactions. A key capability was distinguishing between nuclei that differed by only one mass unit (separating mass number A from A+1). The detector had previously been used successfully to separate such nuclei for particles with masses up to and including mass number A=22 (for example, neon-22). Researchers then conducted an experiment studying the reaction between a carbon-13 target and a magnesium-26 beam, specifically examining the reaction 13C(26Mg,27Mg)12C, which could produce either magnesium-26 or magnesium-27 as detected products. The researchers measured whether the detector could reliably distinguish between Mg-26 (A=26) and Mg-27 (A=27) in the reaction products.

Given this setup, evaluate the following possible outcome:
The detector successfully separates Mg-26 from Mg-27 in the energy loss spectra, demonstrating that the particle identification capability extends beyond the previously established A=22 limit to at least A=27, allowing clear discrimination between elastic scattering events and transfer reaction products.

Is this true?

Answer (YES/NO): NO